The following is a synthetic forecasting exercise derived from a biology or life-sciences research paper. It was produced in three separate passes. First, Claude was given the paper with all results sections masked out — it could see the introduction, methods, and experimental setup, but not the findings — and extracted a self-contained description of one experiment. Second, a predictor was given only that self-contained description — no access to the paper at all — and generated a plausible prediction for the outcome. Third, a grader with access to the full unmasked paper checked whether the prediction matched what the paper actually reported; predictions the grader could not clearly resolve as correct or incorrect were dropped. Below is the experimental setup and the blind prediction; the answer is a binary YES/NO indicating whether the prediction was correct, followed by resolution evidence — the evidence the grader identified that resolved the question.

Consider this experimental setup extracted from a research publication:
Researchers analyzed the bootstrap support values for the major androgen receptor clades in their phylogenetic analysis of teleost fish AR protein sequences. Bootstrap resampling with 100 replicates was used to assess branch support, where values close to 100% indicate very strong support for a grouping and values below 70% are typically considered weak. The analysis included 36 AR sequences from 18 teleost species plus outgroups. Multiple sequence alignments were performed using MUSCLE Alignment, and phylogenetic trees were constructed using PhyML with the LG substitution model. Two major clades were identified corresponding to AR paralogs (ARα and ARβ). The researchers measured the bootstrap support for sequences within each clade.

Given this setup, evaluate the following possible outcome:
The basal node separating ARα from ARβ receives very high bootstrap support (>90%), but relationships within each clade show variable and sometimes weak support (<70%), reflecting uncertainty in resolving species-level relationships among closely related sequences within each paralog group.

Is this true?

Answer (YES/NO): NO